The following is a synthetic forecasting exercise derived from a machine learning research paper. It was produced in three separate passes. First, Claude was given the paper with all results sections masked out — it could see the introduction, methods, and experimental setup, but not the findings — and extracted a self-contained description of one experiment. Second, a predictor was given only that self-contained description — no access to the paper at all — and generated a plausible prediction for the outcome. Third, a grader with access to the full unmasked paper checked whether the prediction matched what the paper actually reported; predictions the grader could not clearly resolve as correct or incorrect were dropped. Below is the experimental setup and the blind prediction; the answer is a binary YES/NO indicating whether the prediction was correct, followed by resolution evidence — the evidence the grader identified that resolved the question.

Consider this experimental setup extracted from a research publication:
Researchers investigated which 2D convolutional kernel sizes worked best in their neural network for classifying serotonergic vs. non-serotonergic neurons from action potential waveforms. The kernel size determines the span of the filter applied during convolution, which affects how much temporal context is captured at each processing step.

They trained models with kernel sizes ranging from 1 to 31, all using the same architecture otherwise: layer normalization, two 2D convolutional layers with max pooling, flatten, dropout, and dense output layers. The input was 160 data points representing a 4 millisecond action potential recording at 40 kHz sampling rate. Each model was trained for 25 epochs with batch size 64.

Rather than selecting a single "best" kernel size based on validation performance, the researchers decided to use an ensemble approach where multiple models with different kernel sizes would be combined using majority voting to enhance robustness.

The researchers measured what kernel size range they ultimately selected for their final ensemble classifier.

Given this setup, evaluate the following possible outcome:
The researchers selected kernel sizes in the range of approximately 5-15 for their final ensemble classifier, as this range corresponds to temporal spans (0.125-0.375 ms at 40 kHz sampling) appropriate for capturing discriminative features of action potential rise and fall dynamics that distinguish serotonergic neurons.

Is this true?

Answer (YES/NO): NO